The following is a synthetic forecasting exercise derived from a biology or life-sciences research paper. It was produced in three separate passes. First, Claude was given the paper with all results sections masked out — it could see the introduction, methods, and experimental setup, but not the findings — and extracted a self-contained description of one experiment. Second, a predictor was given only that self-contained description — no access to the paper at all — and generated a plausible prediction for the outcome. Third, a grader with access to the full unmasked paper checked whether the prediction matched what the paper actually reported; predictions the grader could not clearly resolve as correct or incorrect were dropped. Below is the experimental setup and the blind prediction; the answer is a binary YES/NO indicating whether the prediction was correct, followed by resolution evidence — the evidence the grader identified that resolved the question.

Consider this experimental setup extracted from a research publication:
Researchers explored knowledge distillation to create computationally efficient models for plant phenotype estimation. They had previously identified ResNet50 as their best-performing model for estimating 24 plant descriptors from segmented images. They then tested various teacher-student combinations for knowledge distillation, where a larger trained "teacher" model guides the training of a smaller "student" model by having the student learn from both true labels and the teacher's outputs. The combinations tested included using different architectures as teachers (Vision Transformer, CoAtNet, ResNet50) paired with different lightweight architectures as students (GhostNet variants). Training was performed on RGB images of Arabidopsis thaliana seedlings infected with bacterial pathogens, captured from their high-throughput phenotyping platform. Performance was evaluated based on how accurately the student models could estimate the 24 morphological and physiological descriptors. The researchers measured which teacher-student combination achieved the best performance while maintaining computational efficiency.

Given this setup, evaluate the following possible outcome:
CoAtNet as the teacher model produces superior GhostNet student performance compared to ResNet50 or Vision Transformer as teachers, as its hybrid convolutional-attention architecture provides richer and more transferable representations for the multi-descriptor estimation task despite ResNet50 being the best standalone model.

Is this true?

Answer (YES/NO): NO